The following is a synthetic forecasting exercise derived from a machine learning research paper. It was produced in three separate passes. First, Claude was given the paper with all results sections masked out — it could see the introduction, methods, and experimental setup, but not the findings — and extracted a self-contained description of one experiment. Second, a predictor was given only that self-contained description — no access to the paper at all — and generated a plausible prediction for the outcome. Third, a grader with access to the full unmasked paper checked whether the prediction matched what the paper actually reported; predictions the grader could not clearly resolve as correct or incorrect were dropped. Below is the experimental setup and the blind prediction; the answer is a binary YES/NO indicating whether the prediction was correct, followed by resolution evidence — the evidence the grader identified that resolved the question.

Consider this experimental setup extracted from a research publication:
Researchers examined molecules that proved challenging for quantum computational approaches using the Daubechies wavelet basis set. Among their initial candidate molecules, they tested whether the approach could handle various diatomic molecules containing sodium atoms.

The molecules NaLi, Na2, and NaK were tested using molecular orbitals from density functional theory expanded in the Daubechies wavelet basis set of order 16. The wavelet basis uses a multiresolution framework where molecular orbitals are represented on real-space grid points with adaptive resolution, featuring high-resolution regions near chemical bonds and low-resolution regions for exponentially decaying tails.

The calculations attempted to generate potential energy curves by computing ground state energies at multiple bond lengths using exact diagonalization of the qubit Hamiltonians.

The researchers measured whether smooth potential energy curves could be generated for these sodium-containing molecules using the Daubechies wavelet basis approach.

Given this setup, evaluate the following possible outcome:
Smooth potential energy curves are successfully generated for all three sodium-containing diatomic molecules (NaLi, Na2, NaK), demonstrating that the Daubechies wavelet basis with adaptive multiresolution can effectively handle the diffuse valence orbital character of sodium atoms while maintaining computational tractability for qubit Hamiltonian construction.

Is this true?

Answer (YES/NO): NO